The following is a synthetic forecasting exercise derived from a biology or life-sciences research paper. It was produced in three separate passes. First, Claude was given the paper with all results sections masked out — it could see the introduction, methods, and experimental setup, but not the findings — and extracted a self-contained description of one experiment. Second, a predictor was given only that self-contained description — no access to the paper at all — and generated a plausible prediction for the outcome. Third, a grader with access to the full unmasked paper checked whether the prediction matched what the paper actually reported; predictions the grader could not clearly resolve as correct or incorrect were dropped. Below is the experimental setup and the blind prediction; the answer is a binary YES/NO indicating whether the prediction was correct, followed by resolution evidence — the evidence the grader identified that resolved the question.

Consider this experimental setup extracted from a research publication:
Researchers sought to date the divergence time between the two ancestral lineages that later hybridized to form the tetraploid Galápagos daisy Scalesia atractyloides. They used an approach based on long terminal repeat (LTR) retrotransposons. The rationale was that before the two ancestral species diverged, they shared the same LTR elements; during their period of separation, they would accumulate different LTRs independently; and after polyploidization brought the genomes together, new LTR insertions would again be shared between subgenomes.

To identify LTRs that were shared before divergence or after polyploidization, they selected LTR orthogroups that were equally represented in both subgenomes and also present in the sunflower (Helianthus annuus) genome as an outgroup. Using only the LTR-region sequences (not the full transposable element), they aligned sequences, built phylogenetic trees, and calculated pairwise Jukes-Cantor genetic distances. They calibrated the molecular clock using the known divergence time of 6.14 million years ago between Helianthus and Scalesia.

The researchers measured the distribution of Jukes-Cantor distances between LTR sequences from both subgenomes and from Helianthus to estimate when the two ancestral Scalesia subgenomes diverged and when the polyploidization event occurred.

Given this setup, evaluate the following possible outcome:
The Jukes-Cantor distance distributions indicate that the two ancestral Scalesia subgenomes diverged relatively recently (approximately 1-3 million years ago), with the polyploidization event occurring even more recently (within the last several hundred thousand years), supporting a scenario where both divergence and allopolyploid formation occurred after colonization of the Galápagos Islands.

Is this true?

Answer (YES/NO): NO